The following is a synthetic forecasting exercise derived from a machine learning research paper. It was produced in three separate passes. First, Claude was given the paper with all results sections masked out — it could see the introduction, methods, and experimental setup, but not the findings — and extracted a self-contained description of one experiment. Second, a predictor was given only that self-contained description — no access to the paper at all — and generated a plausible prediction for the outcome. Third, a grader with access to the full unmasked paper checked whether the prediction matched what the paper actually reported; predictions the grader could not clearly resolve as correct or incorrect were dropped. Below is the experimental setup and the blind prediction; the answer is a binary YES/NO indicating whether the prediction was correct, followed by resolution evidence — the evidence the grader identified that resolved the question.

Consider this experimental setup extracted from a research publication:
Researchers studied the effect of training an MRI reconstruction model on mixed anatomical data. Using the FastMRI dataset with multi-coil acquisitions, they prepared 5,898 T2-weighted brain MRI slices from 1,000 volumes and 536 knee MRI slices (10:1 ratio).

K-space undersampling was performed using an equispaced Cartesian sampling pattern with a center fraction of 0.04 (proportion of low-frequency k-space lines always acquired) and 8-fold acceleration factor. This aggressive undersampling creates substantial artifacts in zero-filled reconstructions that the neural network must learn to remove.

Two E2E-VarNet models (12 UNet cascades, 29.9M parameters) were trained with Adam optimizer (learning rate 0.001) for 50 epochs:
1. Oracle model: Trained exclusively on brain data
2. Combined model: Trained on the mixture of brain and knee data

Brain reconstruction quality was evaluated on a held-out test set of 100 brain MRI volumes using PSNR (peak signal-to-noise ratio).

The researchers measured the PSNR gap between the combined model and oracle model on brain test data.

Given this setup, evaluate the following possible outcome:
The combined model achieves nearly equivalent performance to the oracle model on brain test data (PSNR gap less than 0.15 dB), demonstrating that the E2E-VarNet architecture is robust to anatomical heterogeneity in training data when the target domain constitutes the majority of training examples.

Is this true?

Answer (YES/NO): NO